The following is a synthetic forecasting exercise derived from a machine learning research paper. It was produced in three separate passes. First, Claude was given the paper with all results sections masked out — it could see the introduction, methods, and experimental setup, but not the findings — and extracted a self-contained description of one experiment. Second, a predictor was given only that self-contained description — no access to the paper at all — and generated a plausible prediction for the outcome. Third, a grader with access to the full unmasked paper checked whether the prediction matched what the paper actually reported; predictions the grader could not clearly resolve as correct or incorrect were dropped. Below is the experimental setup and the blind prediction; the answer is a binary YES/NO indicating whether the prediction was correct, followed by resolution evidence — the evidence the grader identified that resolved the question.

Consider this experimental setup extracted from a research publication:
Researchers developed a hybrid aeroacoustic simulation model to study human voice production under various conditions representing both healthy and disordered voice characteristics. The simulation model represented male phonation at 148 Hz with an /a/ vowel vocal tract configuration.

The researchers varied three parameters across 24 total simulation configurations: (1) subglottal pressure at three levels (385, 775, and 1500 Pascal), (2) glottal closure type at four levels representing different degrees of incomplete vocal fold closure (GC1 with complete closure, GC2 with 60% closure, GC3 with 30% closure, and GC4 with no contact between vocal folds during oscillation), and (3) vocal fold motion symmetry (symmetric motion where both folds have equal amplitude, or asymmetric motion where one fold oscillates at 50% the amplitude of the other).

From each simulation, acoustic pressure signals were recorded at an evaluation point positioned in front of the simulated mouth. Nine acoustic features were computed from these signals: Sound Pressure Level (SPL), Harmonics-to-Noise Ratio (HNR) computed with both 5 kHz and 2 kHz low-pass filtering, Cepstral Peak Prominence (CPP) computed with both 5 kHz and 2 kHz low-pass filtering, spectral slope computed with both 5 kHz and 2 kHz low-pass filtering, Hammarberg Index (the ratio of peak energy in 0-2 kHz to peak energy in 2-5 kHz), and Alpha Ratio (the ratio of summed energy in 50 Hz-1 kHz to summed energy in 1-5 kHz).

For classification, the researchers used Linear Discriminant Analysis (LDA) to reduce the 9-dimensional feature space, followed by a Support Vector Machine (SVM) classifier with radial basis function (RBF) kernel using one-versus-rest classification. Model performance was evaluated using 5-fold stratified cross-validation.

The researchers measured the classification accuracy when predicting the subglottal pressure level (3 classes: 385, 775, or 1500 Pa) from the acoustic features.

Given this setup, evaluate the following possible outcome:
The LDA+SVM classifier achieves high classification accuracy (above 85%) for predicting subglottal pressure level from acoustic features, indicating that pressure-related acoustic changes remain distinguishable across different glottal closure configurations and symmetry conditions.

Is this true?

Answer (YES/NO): YES